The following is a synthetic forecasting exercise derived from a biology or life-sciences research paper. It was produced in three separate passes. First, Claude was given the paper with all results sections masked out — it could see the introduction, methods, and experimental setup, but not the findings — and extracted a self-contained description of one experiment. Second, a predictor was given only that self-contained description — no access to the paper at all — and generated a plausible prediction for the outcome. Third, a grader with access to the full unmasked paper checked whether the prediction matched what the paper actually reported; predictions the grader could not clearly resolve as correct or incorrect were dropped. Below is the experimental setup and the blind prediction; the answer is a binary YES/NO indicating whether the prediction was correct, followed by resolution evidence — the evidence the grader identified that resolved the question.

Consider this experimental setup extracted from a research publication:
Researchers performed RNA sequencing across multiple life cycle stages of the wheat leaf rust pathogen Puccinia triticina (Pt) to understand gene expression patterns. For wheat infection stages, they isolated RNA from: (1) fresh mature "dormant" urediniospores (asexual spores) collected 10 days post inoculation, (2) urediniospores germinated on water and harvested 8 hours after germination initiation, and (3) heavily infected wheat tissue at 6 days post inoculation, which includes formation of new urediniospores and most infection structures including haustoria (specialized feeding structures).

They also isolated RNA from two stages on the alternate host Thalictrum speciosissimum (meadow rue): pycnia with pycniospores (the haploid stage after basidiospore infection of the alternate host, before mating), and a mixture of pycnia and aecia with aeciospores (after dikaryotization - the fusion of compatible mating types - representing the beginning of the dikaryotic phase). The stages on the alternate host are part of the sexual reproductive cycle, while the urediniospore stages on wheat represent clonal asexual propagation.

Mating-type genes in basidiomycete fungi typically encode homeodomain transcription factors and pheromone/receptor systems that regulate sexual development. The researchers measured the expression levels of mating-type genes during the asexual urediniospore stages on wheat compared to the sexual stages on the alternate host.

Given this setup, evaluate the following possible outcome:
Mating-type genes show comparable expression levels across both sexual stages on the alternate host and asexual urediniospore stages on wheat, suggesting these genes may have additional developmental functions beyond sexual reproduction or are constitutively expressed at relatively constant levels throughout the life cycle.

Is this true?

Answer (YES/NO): NO